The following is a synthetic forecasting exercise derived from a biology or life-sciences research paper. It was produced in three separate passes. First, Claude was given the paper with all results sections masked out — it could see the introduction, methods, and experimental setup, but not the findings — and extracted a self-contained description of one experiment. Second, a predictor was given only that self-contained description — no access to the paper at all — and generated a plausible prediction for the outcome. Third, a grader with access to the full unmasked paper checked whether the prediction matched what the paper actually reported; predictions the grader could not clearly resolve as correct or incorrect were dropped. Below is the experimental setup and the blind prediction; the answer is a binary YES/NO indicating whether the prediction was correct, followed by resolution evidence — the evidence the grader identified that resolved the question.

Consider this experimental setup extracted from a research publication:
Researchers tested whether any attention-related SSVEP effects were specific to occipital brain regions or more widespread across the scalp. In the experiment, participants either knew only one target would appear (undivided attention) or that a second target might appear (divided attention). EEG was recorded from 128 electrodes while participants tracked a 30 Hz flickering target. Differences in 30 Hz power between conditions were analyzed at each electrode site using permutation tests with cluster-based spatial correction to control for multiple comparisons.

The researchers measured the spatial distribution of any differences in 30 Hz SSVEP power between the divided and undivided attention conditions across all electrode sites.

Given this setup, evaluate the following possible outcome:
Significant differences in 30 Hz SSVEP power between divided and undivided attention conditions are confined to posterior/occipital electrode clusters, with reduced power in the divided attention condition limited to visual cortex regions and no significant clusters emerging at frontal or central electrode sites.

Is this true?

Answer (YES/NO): YES